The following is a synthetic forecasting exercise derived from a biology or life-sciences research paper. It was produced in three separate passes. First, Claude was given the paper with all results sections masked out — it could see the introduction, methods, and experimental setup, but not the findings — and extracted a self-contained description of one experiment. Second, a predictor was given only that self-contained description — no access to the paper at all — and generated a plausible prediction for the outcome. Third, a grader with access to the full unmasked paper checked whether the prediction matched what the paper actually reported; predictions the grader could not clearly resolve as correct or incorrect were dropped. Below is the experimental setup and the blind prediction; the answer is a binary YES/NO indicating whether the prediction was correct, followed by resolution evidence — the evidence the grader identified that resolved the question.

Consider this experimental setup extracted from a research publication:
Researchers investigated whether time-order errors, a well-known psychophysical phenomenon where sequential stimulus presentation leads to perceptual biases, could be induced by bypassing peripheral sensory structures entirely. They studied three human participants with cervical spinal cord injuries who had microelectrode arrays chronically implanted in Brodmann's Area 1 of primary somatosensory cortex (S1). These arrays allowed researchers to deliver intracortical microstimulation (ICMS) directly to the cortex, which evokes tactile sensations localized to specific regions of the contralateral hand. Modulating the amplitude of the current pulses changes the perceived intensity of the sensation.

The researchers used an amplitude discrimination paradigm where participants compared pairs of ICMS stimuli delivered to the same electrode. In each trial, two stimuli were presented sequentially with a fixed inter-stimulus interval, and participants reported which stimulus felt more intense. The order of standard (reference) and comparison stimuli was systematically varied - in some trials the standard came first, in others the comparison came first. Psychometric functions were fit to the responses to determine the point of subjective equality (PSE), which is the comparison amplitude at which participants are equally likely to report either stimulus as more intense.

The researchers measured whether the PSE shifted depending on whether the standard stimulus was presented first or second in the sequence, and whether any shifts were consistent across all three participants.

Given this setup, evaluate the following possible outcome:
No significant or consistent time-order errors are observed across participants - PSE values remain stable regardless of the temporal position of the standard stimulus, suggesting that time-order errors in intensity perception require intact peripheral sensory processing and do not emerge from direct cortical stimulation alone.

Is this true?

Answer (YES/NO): NO